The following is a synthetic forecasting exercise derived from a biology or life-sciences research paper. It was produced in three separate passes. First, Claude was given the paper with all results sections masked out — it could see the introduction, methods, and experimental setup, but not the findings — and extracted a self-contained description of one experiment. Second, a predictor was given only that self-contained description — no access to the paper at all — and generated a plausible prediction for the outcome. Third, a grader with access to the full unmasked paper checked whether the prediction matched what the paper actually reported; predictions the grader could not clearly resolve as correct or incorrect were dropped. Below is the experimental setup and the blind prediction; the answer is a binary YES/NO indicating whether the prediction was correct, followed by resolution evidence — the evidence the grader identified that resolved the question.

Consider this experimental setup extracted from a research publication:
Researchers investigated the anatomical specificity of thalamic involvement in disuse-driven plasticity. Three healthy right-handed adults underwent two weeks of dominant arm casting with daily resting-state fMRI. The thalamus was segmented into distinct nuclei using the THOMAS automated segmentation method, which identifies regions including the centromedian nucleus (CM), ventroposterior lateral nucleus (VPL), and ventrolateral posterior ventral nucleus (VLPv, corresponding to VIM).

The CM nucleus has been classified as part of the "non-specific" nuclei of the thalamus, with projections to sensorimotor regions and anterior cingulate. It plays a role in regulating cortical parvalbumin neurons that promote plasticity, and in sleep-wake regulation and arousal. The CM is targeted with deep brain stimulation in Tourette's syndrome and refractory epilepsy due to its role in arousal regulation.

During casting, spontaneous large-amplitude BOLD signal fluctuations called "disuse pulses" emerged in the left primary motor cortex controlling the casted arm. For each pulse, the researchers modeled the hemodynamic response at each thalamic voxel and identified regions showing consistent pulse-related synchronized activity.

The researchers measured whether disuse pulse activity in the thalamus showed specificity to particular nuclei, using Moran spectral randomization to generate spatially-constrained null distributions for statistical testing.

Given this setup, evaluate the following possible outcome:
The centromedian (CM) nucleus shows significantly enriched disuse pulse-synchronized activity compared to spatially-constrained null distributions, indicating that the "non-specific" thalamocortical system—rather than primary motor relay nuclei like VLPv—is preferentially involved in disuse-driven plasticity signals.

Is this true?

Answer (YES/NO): NO